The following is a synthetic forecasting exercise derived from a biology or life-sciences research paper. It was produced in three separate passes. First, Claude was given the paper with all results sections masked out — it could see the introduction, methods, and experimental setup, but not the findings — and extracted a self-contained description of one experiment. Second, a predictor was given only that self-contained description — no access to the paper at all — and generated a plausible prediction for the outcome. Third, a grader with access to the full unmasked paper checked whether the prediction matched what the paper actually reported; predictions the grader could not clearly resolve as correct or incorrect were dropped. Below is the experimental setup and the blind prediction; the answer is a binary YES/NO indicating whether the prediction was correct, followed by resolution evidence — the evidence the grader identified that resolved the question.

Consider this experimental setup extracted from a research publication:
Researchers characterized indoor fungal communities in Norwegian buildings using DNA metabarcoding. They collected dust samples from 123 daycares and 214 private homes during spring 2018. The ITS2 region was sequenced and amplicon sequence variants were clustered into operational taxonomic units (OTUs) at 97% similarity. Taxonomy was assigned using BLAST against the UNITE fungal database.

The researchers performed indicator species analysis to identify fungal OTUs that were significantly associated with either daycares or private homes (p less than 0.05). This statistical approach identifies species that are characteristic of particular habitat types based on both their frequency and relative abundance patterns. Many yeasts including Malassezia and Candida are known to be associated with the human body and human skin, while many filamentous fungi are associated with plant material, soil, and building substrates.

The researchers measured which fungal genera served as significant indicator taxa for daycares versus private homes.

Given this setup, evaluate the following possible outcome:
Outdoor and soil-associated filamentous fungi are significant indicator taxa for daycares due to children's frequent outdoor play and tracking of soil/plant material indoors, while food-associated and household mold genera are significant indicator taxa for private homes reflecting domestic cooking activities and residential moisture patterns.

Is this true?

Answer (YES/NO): NO